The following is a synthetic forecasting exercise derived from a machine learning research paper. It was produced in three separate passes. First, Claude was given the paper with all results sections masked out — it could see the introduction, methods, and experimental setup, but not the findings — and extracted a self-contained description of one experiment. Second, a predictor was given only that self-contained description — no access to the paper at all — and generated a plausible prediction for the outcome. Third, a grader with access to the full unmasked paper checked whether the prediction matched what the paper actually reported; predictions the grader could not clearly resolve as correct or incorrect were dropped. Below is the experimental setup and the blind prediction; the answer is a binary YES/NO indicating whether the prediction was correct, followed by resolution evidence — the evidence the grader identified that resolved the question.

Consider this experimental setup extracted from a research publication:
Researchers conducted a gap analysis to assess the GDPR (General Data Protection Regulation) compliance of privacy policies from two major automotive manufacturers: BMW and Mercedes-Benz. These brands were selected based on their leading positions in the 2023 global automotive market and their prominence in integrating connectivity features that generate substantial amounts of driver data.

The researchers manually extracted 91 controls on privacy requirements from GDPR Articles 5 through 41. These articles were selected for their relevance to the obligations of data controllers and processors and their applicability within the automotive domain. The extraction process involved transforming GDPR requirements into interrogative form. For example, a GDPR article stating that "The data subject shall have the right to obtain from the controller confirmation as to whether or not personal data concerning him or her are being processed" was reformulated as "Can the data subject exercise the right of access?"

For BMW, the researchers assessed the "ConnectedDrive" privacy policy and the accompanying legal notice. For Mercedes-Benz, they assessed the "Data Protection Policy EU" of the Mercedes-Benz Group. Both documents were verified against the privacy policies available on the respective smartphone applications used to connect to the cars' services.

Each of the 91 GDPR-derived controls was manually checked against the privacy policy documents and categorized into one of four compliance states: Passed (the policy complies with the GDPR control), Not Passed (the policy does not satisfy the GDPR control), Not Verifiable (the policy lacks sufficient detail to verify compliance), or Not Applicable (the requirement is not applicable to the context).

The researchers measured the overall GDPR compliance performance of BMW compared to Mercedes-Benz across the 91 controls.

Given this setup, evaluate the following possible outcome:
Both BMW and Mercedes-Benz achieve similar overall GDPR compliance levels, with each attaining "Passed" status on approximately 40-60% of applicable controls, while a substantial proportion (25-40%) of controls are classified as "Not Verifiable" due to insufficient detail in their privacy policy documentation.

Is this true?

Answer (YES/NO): NO